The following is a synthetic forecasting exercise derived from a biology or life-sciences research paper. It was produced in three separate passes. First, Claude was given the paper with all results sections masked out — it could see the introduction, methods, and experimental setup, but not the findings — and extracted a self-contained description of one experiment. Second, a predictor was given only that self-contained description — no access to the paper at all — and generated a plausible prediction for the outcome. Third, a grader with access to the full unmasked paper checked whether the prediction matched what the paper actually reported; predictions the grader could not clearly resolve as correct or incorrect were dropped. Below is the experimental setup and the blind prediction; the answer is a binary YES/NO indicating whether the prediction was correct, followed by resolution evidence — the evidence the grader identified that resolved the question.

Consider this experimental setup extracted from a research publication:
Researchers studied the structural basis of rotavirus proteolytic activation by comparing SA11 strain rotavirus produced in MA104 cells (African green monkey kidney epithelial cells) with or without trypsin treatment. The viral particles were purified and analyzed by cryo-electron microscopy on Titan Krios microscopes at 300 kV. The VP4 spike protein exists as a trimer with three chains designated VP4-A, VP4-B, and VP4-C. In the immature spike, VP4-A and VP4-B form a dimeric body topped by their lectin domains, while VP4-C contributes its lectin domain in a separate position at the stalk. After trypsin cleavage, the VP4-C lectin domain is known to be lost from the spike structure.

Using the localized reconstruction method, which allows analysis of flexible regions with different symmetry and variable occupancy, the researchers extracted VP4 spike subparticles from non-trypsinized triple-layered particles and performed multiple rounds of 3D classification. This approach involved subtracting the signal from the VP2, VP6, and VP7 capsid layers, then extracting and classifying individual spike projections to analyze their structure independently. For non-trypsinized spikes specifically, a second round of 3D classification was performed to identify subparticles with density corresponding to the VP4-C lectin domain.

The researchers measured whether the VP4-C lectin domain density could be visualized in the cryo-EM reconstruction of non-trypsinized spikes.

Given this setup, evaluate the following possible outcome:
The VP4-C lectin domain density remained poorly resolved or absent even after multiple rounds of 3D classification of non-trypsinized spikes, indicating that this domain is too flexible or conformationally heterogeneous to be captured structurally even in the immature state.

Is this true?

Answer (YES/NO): NO